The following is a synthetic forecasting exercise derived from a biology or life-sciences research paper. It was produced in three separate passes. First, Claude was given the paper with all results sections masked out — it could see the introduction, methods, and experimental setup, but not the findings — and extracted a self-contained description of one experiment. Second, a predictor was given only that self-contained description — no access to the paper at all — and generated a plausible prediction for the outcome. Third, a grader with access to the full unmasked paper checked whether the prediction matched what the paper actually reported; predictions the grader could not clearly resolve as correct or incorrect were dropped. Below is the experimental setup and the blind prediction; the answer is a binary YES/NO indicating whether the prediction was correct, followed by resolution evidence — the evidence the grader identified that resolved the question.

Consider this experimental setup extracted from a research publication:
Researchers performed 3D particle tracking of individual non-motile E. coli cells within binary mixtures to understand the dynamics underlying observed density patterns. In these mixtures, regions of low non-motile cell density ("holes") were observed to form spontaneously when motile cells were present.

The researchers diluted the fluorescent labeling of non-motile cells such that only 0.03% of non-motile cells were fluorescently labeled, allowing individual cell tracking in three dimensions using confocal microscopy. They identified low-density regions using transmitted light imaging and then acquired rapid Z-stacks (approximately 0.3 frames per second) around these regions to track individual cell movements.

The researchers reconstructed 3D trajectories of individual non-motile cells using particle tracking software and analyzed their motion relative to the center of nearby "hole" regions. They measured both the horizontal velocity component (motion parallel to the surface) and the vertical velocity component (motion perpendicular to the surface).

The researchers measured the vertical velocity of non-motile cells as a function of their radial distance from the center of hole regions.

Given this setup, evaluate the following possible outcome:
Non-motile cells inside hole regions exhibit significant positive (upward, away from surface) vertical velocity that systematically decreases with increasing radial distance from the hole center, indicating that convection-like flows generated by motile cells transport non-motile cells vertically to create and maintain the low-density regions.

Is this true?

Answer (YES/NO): NO